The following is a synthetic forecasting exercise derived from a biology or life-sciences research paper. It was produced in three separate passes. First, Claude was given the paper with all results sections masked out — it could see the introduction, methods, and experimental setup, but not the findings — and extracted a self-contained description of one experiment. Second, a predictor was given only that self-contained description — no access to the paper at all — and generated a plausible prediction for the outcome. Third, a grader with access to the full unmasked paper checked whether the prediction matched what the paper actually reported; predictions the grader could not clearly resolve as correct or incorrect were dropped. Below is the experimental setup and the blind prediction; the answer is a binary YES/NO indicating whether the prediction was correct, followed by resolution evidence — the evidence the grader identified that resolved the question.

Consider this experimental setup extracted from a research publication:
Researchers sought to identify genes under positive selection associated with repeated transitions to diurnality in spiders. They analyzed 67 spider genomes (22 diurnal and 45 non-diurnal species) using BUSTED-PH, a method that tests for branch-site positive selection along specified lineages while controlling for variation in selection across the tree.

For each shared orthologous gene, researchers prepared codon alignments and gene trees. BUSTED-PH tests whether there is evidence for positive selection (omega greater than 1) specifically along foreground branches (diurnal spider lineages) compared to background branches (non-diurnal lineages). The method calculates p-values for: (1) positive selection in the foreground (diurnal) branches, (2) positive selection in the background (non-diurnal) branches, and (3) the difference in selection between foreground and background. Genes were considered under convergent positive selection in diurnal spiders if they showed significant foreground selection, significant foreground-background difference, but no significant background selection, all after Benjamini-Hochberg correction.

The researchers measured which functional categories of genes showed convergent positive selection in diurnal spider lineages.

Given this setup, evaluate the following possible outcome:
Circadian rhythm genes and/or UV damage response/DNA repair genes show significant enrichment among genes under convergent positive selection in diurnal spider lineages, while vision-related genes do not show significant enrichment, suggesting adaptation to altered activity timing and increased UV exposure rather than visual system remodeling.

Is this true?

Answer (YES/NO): NO